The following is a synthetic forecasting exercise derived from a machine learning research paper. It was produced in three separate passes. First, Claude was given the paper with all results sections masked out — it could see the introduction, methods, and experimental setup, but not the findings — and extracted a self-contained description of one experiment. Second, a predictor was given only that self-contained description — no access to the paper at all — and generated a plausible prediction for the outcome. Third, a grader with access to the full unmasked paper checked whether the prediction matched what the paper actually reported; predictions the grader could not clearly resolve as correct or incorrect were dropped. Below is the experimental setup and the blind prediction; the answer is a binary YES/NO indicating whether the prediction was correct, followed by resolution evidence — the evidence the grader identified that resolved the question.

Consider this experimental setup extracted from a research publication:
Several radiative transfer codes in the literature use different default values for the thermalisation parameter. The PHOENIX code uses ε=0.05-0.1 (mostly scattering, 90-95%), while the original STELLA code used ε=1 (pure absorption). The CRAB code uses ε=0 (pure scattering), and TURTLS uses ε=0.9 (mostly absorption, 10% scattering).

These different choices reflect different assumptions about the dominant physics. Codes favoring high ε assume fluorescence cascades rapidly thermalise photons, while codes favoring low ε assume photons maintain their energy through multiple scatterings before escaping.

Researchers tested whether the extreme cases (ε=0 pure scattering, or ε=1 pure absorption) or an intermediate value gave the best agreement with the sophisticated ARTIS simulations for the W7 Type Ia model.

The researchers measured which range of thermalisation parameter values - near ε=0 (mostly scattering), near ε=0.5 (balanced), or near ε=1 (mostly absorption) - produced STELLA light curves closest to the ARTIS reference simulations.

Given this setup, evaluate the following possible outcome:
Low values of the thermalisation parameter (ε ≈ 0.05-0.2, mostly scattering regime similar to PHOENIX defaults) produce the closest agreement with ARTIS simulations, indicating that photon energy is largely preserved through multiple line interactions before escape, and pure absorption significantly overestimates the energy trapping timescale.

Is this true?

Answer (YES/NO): NO